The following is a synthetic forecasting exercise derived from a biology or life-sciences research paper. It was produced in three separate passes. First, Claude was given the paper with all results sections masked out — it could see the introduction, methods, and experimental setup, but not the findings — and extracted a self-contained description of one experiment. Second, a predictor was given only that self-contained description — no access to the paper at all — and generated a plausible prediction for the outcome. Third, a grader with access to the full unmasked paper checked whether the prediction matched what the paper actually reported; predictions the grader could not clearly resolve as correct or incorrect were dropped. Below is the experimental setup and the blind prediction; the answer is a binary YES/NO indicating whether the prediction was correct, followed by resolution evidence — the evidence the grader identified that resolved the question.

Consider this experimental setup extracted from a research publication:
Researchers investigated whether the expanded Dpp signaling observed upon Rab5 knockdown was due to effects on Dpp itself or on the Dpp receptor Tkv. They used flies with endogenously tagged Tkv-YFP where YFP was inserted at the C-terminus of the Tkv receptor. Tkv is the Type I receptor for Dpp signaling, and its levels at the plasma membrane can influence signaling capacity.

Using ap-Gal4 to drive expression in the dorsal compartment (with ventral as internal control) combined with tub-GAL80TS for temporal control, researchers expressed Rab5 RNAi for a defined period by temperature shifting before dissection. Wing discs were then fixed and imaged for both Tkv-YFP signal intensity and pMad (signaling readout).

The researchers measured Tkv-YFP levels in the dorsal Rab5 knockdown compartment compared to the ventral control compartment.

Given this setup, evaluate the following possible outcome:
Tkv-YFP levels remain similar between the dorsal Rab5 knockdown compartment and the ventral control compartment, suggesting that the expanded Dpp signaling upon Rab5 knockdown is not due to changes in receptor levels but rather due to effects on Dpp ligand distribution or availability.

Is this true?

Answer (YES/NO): NO